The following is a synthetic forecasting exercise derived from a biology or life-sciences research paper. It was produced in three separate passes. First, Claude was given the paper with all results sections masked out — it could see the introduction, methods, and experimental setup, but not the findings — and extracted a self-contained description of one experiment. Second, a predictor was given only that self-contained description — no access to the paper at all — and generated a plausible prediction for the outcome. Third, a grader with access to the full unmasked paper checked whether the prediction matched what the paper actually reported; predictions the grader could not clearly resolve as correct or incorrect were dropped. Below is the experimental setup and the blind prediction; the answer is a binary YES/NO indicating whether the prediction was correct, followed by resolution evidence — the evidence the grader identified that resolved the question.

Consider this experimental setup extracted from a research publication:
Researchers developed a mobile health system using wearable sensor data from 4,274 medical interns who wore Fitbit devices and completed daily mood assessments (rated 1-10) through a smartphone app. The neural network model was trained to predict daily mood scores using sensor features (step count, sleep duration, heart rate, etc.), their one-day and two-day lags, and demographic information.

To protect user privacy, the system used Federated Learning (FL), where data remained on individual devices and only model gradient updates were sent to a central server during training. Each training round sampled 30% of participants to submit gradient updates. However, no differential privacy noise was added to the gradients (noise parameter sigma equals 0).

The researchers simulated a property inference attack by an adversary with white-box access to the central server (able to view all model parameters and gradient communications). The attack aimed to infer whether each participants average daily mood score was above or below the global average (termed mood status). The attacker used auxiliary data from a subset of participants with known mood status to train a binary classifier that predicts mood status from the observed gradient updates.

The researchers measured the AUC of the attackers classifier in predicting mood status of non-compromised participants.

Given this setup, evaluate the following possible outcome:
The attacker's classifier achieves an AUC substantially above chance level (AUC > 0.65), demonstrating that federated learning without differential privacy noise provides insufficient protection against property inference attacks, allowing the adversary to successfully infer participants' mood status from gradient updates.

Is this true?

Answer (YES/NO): YES